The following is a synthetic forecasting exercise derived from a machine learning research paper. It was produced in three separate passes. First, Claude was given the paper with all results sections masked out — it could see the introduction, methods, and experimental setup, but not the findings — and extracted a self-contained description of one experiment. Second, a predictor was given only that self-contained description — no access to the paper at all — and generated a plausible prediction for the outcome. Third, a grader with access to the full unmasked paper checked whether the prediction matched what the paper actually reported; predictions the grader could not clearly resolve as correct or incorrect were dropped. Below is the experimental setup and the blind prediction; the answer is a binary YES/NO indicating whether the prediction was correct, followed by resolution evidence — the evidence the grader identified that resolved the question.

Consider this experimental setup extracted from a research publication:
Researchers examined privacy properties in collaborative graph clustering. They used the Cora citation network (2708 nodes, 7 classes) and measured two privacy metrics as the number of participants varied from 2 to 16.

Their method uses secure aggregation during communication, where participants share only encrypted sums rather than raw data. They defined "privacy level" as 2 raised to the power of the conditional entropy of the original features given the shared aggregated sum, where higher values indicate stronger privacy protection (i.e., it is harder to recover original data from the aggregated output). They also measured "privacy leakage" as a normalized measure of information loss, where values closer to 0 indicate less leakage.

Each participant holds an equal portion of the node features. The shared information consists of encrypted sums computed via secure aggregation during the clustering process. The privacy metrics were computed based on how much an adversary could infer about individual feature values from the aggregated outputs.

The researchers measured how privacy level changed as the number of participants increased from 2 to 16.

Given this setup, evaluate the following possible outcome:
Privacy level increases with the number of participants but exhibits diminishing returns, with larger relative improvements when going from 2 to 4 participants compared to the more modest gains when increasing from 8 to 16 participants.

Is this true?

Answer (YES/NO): NO